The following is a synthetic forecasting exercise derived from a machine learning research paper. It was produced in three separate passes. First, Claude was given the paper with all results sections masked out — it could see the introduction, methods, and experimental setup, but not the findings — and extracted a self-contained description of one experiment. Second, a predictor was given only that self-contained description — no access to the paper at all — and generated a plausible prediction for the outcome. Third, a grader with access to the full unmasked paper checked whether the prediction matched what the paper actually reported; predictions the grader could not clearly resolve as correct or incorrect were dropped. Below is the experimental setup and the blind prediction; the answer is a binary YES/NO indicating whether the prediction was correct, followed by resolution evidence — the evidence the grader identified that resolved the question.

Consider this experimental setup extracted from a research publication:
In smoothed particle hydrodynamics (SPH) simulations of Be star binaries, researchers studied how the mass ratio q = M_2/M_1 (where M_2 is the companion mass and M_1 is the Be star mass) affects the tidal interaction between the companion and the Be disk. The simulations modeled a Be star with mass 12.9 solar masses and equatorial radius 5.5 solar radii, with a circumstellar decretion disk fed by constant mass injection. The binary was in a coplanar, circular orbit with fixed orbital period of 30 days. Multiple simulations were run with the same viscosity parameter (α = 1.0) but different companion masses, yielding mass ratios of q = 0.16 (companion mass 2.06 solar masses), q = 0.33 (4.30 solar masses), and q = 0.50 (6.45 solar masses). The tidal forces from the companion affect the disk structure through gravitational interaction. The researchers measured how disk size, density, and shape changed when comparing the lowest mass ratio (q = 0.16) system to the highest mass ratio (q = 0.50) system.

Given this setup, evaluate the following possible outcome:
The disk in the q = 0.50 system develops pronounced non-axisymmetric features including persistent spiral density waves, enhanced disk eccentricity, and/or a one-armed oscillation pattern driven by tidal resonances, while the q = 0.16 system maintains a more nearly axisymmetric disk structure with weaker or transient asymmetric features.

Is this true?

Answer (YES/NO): NO